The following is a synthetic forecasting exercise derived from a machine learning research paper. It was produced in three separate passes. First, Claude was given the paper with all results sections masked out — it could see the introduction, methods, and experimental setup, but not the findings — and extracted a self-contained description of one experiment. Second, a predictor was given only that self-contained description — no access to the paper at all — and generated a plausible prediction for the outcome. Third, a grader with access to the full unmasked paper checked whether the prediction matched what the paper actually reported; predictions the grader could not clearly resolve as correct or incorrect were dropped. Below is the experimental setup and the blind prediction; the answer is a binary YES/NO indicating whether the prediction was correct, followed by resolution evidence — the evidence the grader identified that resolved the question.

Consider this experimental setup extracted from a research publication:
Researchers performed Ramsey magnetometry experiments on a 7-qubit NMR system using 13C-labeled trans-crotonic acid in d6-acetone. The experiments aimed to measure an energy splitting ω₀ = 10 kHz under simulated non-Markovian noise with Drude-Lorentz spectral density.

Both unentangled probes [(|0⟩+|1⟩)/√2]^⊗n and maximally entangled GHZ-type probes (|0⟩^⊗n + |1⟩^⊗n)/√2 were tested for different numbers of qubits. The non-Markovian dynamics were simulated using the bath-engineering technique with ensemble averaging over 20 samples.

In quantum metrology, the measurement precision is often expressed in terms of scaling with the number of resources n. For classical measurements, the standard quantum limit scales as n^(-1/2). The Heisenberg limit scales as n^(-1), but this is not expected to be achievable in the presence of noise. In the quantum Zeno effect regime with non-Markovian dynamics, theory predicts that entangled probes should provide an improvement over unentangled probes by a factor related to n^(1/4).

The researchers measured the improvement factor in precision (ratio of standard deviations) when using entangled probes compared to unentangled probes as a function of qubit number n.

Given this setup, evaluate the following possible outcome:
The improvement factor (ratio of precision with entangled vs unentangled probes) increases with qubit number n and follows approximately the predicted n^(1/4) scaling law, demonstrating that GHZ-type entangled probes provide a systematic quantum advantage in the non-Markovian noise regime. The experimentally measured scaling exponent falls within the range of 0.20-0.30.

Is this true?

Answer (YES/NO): YES